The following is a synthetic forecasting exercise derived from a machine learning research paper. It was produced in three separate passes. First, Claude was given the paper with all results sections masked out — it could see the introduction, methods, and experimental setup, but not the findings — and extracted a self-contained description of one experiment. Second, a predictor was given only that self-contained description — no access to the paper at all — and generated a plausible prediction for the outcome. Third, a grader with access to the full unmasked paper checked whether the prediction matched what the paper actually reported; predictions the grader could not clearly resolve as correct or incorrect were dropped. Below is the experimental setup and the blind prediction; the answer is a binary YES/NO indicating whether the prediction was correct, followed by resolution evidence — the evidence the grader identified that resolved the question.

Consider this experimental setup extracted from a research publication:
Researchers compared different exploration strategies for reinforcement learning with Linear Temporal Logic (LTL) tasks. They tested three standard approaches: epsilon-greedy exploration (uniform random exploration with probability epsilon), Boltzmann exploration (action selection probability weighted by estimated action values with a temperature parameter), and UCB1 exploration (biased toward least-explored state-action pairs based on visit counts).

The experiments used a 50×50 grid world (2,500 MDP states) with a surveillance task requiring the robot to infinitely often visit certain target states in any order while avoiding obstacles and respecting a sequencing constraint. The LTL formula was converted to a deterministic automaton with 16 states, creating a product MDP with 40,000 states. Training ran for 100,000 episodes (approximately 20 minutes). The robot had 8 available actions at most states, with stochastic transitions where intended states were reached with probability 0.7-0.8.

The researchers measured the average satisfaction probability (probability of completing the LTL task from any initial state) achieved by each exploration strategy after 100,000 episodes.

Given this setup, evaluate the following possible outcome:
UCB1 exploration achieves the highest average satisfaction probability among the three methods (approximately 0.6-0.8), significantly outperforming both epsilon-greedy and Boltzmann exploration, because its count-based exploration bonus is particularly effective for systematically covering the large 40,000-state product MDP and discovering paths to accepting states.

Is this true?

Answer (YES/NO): NO